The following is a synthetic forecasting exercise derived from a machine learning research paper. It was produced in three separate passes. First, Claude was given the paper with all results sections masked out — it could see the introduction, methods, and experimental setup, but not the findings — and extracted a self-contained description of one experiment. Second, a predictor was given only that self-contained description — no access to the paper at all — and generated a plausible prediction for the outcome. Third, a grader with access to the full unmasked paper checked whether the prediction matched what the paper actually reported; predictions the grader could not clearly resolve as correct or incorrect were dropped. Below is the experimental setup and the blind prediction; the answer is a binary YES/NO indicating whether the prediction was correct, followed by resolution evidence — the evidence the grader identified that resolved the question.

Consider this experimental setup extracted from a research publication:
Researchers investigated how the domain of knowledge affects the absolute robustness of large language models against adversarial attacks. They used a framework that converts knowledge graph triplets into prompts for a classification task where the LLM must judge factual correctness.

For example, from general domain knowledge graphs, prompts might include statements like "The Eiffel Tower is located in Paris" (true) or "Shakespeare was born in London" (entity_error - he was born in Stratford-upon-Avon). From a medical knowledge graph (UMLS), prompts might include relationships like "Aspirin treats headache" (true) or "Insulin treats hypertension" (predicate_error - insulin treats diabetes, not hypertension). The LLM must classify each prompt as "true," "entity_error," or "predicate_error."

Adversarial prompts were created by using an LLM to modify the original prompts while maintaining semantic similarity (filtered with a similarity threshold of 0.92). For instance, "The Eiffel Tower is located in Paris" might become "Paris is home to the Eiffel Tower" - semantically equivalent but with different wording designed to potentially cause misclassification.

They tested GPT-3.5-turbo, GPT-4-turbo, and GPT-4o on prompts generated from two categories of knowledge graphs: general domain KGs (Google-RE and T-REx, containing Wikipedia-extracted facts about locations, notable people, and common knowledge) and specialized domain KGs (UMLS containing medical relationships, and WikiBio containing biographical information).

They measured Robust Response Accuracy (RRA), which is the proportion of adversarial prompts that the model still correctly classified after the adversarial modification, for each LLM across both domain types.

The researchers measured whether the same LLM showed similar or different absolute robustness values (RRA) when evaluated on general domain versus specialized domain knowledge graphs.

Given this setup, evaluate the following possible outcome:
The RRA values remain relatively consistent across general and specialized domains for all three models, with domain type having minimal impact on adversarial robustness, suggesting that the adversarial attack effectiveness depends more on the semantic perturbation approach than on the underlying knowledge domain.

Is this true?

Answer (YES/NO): NO